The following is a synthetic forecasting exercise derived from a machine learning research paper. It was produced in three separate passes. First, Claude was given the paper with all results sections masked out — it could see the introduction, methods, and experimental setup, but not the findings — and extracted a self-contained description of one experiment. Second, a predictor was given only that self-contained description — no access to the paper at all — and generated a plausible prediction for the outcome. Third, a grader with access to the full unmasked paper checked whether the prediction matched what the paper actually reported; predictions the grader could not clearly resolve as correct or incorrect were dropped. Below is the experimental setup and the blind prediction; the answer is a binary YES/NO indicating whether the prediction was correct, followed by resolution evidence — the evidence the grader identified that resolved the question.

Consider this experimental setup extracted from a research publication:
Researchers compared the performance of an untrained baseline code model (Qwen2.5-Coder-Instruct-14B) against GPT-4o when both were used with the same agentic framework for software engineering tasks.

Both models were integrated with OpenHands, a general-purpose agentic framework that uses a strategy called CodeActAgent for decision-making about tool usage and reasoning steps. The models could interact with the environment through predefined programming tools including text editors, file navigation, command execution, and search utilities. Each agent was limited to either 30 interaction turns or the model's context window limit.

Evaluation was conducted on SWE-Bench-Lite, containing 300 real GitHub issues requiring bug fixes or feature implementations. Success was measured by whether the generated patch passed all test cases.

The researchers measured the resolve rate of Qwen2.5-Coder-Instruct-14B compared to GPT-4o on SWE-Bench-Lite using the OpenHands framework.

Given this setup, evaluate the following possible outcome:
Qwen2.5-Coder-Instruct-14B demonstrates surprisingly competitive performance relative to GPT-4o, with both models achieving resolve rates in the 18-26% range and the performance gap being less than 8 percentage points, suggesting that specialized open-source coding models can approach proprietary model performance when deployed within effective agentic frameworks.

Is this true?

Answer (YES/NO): NO